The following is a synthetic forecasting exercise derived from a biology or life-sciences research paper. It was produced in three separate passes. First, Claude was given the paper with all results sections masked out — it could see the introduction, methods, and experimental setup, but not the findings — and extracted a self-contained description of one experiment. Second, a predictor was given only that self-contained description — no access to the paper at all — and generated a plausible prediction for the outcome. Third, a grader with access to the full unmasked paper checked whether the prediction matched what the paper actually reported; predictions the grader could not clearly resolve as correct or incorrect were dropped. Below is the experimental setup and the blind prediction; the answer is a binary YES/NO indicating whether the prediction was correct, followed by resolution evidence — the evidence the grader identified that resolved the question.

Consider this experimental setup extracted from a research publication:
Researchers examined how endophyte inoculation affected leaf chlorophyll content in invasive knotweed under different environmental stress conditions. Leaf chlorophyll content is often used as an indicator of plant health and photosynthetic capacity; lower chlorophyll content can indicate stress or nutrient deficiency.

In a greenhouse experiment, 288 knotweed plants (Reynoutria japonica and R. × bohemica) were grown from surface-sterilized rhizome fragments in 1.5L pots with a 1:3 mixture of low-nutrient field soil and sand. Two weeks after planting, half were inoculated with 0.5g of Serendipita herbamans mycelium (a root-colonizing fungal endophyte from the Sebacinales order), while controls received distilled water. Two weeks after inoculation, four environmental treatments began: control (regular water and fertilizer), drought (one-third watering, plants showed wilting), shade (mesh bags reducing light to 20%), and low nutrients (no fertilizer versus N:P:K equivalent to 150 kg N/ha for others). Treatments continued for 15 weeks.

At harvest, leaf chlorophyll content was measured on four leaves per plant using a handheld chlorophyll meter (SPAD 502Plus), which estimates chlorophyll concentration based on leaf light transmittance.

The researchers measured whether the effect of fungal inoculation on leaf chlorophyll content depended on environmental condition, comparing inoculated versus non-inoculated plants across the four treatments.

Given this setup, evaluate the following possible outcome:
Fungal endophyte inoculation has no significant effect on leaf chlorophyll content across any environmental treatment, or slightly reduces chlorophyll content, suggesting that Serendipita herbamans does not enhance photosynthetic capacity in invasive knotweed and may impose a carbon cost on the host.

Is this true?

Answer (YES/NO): NO